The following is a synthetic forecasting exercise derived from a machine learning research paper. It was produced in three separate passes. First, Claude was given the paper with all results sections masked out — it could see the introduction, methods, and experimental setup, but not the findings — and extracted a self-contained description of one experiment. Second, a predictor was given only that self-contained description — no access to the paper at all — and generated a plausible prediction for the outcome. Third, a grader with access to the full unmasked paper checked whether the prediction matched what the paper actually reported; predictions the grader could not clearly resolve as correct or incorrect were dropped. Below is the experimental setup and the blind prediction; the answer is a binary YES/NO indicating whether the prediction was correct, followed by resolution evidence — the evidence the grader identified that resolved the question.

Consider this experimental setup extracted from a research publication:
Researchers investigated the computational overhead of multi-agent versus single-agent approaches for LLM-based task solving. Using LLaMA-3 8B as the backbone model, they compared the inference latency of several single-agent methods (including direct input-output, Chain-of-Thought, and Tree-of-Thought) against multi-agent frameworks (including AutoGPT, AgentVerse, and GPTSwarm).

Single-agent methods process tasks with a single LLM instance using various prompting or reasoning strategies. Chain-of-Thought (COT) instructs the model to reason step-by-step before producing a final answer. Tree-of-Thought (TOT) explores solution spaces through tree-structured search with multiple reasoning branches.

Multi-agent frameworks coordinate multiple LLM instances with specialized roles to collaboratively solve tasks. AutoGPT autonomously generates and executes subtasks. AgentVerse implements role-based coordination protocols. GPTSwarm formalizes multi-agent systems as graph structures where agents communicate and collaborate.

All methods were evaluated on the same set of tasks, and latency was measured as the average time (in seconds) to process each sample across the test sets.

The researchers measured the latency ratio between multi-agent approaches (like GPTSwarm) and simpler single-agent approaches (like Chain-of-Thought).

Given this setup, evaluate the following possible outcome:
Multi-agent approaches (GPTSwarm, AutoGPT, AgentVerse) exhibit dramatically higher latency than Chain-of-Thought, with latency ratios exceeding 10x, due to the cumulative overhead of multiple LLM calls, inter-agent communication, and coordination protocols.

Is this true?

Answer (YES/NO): YES